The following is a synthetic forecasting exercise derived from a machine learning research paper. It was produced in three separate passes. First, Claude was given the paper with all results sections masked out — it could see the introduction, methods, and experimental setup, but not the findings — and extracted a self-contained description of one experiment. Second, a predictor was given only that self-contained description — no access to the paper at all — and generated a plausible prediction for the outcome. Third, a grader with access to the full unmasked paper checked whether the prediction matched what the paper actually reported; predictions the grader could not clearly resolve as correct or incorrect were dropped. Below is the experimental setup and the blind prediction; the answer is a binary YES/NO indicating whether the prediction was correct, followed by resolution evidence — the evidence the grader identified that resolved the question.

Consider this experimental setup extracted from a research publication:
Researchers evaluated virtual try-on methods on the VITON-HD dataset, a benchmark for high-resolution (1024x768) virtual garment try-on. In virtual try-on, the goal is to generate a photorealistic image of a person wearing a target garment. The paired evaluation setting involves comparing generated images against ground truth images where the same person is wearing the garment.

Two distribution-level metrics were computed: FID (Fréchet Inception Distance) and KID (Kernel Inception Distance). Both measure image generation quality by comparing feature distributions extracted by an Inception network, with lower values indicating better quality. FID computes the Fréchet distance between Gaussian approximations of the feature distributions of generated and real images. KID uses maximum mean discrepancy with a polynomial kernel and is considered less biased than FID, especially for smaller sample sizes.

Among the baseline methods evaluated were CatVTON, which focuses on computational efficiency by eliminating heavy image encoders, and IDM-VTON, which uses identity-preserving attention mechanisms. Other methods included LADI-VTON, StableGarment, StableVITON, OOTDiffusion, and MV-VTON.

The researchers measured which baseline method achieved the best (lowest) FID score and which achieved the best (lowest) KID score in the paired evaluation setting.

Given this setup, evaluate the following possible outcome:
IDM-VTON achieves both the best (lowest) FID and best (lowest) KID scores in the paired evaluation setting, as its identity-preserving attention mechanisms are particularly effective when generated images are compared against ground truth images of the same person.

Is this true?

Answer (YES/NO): NO